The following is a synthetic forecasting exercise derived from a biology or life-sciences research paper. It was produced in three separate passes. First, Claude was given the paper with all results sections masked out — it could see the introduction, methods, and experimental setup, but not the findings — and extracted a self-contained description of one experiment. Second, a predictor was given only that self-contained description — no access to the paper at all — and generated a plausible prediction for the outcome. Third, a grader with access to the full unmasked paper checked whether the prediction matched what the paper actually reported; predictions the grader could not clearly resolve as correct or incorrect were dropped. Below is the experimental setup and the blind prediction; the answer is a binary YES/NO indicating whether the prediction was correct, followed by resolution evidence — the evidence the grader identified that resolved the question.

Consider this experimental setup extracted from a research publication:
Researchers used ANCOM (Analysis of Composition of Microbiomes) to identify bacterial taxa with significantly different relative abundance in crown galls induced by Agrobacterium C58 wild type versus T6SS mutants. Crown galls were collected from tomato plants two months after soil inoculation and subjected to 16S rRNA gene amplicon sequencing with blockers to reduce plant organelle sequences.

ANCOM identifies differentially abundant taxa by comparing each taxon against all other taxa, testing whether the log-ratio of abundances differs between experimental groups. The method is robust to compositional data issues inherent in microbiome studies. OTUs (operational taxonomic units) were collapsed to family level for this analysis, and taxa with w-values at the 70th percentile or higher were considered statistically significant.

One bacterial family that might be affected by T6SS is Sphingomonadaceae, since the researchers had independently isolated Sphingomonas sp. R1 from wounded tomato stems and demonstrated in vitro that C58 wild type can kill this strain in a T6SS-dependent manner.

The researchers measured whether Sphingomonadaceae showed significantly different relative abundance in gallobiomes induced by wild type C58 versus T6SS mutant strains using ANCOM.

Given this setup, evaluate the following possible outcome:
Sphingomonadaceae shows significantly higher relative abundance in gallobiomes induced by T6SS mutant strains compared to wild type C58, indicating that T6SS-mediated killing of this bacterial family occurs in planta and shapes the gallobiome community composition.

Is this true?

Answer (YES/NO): NO